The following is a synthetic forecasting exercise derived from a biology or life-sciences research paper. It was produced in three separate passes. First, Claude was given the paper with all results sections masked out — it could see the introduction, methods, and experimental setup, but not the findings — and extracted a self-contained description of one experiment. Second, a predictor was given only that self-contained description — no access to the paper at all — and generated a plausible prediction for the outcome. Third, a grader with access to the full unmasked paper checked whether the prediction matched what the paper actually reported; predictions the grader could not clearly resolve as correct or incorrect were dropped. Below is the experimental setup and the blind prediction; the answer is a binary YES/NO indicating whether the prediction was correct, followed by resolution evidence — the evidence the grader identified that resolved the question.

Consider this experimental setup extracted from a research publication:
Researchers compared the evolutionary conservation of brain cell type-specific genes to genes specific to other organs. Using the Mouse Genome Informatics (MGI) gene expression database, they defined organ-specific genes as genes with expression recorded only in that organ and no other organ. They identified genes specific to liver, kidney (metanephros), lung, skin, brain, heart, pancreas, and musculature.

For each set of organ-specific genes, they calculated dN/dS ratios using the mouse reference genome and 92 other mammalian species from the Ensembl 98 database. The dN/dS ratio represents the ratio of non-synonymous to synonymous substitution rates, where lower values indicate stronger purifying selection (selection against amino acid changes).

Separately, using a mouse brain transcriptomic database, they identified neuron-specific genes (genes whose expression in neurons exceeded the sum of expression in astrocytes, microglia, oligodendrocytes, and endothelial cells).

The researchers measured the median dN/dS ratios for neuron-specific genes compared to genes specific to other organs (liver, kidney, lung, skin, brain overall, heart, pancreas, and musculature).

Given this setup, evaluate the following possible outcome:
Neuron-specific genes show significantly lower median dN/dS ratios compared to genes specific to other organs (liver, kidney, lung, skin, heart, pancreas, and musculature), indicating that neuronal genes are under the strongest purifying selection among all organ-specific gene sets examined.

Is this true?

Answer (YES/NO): NO